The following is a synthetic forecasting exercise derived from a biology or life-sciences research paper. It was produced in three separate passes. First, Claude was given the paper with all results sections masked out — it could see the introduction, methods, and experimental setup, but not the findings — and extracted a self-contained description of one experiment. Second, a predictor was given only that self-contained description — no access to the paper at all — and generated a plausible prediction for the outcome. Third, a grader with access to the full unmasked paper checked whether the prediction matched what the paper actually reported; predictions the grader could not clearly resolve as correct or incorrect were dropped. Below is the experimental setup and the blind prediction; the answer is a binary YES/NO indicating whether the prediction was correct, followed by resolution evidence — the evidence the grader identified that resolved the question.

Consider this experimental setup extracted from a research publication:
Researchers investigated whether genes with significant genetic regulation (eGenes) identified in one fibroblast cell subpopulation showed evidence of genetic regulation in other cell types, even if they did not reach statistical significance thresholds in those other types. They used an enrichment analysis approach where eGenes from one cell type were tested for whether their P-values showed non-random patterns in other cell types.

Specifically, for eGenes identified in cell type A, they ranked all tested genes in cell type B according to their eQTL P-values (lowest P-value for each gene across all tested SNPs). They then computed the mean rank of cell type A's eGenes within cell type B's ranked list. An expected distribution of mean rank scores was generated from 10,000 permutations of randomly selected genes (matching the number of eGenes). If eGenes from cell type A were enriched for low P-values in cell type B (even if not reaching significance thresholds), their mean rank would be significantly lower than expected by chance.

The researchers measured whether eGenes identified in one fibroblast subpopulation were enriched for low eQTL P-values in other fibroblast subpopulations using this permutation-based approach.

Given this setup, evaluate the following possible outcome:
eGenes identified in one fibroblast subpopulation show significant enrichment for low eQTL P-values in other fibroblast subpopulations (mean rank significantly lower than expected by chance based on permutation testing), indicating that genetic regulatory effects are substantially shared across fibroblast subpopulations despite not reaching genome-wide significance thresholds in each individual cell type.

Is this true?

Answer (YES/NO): NO